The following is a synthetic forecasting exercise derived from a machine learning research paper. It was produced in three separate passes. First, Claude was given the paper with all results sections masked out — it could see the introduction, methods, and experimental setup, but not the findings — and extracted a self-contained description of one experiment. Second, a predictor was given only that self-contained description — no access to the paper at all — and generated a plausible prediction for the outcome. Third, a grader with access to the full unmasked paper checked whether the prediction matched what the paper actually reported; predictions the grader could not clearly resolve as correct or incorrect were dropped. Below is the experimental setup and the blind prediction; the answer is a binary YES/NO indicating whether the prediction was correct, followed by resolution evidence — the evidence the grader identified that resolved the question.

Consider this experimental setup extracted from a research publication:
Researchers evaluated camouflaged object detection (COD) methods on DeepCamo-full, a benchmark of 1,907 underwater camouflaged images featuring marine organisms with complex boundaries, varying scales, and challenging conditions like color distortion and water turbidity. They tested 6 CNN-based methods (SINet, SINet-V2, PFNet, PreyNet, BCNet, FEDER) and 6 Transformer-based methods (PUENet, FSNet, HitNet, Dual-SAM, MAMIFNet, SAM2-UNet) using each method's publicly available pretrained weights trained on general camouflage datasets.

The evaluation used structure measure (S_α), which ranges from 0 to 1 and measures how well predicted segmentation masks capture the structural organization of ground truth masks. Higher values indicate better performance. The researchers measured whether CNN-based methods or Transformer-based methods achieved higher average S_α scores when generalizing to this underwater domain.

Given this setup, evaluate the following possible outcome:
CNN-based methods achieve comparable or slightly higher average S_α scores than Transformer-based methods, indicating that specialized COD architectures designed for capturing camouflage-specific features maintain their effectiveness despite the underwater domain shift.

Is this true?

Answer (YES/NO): NO